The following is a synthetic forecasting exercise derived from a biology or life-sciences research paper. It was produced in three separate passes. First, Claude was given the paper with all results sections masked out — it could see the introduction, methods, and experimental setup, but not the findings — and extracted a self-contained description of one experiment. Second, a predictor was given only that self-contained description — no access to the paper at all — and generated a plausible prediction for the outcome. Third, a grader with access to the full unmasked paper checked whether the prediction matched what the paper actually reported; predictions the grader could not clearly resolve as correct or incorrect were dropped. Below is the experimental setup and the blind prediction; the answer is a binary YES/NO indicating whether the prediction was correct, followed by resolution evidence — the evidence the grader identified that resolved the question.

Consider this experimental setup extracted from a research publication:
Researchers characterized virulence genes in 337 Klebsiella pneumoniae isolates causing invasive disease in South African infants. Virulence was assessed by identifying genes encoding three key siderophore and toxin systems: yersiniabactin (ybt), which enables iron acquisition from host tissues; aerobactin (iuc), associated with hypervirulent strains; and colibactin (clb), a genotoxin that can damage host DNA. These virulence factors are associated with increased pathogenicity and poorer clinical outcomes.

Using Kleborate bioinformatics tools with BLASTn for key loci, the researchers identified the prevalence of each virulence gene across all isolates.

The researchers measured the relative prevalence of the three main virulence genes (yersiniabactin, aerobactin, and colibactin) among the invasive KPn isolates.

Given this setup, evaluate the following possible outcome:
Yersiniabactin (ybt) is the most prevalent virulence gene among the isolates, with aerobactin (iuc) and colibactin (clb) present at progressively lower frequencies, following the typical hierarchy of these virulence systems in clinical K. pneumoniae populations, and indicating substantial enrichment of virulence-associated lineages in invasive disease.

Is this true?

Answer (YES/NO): NO